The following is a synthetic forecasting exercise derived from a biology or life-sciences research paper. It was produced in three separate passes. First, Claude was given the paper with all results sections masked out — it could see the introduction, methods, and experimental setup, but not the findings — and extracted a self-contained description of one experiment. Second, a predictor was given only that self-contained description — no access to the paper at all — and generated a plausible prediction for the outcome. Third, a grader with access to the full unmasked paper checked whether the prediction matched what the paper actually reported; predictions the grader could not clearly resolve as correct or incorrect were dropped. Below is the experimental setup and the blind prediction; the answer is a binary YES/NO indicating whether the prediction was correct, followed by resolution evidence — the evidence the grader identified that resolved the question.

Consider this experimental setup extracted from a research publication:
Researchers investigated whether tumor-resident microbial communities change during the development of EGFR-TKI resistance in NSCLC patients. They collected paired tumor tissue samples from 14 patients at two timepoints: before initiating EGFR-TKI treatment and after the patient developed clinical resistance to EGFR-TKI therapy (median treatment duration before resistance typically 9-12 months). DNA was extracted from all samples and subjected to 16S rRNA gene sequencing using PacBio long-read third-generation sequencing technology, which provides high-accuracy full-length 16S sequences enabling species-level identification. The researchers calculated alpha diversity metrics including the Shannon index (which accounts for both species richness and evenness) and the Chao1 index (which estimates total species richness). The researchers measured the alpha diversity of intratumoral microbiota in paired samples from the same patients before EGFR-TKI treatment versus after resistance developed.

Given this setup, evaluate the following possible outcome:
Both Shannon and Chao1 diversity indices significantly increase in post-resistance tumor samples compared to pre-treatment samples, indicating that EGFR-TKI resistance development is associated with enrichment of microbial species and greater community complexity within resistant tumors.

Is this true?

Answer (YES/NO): NO